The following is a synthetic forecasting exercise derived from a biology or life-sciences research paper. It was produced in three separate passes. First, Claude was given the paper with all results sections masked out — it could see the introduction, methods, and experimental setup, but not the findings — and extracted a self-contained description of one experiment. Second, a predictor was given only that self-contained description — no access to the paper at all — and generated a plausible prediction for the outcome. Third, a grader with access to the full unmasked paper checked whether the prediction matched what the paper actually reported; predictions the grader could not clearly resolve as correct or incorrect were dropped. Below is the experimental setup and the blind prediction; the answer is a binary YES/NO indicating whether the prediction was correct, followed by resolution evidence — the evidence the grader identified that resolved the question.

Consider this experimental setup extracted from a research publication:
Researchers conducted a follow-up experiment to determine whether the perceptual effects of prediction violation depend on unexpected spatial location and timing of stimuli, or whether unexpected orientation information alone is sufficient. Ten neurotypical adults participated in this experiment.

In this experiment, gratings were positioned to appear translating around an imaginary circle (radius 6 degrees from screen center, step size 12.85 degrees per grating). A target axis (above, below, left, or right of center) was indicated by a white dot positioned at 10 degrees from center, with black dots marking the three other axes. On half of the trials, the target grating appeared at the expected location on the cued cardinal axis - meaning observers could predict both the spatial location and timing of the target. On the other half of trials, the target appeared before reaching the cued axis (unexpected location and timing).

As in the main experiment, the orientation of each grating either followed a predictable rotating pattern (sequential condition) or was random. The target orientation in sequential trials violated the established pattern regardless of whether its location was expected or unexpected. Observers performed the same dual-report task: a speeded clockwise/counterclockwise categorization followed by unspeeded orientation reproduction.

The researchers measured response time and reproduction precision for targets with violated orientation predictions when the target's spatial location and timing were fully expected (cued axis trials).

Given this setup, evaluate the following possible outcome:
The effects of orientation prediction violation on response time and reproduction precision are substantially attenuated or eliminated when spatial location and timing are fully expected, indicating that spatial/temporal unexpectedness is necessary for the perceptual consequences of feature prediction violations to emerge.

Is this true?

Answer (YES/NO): NO